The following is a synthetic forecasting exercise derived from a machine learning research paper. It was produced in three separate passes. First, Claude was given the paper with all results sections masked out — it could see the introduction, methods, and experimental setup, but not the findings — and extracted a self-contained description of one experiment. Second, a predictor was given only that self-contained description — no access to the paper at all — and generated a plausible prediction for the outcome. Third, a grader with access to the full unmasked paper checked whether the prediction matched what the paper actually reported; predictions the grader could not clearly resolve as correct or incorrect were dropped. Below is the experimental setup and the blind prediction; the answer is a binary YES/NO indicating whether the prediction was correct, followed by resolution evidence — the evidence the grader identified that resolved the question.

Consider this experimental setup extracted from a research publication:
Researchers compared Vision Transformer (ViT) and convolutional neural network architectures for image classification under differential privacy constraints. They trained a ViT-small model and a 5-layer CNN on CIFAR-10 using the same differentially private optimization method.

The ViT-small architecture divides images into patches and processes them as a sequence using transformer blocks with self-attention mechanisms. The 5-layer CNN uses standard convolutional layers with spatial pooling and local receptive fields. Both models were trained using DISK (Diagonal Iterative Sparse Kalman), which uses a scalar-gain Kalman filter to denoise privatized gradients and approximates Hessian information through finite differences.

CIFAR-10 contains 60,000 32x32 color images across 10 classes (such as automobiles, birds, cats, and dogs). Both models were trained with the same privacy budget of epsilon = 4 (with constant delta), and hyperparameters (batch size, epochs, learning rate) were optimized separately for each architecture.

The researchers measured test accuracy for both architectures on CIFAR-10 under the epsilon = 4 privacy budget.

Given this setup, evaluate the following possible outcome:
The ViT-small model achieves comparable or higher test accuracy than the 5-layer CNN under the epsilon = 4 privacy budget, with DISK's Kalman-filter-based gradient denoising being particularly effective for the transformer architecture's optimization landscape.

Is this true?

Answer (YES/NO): NO